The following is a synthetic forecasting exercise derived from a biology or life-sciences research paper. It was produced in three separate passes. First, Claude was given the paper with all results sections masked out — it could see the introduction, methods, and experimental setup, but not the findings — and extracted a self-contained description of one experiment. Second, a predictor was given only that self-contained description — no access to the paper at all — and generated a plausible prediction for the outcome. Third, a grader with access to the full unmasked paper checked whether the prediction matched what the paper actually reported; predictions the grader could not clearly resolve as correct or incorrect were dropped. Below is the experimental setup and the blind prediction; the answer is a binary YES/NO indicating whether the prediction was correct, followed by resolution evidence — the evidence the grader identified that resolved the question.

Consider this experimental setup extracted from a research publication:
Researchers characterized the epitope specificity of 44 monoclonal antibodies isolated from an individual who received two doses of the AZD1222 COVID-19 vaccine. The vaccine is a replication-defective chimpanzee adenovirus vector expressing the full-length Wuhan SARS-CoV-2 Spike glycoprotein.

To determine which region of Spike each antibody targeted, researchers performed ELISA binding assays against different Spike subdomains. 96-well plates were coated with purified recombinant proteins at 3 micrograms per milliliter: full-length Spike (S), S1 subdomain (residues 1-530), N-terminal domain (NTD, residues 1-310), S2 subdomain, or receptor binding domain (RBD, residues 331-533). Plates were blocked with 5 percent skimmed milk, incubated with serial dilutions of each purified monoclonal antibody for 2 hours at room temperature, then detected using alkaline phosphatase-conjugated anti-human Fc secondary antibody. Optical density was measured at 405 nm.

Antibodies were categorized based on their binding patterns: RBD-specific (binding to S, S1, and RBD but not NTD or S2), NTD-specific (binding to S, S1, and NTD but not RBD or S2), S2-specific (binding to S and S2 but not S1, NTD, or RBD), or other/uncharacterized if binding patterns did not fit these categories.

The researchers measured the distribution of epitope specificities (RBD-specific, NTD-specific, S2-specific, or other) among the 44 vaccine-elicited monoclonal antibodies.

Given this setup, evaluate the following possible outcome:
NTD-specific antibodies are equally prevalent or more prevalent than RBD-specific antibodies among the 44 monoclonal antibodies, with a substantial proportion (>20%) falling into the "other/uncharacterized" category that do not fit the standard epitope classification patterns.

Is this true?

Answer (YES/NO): NO